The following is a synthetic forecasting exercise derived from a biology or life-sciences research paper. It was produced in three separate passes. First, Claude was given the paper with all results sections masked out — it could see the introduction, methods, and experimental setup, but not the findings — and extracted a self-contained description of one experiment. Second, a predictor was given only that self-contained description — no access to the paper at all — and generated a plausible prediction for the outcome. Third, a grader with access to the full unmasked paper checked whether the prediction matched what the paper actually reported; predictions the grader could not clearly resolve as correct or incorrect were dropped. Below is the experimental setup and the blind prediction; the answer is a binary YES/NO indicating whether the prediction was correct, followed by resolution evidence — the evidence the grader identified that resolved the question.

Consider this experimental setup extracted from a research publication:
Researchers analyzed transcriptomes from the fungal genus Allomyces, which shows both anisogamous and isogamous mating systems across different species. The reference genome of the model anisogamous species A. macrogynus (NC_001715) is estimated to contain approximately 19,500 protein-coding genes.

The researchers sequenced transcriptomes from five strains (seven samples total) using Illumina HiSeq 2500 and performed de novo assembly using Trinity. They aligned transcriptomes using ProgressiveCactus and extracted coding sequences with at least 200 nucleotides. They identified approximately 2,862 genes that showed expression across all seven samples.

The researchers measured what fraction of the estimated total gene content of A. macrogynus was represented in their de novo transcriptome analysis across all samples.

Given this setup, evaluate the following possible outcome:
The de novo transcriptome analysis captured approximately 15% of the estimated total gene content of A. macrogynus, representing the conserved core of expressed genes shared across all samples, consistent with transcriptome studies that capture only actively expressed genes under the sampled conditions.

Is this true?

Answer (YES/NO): NO